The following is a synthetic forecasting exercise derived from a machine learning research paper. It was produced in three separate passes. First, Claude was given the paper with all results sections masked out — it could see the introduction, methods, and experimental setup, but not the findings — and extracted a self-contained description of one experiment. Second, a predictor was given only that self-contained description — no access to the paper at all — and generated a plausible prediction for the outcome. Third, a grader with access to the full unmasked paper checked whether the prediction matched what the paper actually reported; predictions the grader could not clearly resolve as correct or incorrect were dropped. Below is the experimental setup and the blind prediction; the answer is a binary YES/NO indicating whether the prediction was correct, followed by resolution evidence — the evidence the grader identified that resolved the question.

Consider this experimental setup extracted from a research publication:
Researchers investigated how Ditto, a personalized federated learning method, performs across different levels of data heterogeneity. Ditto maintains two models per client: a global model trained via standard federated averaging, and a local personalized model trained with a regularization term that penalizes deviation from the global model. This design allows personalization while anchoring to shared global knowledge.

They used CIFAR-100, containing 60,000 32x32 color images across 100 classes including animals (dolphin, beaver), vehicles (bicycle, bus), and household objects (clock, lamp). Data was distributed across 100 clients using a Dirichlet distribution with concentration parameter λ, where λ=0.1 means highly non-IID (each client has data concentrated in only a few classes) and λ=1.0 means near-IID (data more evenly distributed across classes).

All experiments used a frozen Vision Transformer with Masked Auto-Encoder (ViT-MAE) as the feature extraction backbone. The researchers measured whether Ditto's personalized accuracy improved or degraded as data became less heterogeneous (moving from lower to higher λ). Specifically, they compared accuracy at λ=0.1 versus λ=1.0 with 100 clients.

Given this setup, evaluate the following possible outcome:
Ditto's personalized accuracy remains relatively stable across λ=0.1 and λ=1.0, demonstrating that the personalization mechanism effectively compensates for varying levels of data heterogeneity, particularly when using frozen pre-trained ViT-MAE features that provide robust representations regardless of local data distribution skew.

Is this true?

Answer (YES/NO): NO